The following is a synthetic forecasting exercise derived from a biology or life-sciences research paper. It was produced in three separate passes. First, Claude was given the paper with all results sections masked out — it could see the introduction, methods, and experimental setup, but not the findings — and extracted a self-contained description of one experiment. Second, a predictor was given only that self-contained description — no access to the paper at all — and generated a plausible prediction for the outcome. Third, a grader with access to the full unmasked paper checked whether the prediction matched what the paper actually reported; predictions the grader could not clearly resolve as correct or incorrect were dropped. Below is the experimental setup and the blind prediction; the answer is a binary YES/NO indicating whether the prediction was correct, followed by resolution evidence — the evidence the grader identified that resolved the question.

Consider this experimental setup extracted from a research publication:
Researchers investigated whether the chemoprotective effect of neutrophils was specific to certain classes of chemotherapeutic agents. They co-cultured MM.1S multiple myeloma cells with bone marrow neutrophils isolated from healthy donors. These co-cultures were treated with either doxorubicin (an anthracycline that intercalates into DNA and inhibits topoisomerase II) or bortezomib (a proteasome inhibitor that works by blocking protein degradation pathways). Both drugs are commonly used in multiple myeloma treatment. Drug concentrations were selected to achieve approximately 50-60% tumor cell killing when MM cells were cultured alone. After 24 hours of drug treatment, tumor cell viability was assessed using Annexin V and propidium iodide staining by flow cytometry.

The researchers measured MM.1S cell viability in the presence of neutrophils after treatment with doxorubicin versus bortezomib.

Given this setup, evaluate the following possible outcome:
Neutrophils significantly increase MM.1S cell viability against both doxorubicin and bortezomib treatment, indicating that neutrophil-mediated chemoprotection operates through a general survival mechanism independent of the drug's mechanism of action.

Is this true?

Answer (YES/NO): NO